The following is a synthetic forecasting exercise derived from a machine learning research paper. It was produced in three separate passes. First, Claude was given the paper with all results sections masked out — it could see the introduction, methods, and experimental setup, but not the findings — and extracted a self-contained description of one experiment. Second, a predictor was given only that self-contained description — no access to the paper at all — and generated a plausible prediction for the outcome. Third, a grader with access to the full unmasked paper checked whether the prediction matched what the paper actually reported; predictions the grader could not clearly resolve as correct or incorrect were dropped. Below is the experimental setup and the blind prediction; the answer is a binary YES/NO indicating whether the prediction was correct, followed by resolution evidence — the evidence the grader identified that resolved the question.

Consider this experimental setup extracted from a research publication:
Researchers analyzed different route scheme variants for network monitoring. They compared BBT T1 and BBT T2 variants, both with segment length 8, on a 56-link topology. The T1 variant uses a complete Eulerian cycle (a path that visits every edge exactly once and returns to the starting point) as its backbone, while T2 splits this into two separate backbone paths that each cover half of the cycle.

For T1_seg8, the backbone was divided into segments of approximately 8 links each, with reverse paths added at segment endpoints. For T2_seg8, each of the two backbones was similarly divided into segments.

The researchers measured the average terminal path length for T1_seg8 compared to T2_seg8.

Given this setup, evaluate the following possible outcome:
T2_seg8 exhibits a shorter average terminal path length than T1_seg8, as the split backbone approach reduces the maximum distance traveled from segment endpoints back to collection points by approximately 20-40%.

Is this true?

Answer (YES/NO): YES